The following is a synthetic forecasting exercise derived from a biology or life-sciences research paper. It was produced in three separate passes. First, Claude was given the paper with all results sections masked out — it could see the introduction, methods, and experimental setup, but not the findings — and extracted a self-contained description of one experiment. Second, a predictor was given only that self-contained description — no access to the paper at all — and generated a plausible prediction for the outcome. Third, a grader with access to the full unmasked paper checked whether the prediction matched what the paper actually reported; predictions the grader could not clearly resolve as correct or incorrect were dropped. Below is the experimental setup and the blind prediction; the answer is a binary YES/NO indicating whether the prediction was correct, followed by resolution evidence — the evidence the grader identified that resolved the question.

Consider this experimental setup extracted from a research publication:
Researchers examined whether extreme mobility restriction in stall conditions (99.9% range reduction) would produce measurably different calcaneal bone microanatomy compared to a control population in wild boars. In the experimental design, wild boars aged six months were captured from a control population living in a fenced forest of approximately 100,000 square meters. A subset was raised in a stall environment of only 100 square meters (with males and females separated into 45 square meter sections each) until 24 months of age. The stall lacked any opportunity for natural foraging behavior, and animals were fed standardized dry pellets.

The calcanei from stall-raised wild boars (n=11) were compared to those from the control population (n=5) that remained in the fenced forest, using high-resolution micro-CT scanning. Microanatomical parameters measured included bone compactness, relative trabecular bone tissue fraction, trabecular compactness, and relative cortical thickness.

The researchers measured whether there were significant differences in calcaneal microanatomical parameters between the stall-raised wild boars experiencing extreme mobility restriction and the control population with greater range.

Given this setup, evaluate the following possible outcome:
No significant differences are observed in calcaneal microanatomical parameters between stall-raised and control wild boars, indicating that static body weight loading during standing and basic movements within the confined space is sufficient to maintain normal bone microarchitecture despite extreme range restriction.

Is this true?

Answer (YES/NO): YES